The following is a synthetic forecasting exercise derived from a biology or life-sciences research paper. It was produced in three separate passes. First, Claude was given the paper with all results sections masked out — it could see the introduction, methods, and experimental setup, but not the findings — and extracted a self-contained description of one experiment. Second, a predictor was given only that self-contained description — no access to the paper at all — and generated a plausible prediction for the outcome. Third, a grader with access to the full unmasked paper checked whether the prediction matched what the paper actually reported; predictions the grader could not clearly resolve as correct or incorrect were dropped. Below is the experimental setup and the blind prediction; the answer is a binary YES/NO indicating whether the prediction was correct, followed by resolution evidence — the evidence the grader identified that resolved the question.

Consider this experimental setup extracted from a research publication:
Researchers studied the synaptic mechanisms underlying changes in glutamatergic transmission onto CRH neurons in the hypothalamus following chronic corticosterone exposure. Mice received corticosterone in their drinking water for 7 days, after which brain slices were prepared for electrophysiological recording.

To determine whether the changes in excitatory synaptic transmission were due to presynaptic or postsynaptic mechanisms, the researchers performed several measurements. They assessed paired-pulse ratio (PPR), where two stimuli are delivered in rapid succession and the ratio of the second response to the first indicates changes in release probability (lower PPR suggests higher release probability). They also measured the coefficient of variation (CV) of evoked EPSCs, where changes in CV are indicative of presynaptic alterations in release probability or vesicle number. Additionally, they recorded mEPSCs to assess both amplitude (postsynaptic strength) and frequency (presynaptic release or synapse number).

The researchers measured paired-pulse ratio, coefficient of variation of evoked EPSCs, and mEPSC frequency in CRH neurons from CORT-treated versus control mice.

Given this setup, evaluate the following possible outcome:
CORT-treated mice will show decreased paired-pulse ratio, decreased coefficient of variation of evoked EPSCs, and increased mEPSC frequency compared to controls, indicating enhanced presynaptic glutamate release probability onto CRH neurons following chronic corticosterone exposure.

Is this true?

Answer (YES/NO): NO